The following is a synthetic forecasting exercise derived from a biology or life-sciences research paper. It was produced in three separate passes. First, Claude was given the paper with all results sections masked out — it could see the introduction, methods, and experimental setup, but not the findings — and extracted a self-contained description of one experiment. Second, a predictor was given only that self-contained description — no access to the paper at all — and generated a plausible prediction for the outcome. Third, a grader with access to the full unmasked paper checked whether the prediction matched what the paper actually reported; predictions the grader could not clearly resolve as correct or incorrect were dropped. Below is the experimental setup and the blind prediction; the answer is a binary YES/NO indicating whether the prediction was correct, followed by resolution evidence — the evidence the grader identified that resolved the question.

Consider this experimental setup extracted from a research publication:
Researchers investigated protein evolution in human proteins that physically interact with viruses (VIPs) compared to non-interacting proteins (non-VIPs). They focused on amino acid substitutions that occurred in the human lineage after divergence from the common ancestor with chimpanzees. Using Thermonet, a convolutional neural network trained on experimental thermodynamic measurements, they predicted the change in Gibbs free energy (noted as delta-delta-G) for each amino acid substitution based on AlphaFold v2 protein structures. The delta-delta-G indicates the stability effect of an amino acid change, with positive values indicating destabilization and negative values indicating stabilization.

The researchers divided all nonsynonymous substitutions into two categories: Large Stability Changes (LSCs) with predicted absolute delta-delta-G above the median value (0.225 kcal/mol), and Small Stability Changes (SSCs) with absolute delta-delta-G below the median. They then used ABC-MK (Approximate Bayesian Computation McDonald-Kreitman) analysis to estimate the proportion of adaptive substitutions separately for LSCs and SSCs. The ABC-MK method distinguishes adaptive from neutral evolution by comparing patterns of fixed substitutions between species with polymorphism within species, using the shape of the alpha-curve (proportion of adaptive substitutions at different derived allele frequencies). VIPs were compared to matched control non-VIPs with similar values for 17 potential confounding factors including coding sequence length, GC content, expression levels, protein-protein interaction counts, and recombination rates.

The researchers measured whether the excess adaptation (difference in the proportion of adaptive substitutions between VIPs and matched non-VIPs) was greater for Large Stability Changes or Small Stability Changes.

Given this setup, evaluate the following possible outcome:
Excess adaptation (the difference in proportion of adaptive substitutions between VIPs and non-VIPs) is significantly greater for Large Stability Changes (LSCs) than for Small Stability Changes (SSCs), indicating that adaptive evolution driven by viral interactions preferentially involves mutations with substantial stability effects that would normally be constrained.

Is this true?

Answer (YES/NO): YES